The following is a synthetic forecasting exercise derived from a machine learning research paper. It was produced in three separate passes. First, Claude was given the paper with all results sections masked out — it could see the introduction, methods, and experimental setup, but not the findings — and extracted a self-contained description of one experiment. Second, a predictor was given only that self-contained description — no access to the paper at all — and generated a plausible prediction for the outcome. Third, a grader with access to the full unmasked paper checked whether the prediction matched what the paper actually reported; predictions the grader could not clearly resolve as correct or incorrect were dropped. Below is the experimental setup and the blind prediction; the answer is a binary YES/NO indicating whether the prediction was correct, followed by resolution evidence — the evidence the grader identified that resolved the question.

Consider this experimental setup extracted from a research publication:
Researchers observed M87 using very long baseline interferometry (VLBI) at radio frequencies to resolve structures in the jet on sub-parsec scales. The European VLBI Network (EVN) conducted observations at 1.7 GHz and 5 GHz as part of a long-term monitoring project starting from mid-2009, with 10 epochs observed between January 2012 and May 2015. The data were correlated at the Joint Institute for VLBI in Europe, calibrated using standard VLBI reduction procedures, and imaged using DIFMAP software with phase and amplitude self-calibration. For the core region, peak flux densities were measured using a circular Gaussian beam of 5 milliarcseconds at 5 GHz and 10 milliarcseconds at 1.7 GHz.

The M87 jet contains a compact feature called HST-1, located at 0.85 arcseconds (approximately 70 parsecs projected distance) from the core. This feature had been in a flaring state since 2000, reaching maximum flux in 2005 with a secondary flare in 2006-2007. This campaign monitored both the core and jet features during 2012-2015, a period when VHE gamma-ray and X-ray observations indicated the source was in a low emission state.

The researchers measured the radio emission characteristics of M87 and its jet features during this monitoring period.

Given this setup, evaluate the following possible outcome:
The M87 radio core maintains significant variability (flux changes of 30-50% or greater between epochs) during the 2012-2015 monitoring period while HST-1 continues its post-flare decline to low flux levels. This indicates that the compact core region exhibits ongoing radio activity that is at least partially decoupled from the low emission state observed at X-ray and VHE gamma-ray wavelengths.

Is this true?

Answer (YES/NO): NO